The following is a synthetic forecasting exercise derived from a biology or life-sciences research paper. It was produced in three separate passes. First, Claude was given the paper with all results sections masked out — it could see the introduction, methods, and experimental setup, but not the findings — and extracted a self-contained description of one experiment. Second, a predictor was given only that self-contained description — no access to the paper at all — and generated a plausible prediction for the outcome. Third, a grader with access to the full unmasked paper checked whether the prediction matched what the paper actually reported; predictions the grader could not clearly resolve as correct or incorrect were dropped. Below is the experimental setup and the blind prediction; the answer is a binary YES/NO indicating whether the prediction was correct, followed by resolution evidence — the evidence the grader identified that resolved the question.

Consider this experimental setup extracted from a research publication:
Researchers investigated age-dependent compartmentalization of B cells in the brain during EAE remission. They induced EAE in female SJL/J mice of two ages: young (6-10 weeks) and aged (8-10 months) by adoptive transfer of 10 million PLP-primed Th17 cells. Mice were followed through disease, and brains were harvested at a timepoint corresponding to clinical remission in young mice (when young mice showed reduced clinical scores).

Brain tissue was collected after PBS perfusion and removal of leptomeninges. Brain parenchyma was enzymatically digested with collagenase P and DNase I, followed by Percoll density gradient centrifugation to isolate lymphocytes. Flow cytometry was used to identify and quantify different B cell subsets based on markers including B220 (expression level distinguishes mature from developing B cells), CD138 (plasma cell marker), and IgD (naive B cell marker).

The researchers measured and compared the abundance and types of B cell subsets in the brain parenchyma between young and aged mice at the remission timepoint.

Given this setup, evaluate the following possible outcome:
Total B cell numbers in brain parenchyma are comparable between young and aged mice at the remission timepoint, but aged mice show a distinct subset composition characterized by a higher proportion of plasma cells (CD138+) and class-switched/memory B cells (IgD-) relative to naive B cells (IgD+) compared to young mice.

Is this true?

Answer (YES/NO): NO